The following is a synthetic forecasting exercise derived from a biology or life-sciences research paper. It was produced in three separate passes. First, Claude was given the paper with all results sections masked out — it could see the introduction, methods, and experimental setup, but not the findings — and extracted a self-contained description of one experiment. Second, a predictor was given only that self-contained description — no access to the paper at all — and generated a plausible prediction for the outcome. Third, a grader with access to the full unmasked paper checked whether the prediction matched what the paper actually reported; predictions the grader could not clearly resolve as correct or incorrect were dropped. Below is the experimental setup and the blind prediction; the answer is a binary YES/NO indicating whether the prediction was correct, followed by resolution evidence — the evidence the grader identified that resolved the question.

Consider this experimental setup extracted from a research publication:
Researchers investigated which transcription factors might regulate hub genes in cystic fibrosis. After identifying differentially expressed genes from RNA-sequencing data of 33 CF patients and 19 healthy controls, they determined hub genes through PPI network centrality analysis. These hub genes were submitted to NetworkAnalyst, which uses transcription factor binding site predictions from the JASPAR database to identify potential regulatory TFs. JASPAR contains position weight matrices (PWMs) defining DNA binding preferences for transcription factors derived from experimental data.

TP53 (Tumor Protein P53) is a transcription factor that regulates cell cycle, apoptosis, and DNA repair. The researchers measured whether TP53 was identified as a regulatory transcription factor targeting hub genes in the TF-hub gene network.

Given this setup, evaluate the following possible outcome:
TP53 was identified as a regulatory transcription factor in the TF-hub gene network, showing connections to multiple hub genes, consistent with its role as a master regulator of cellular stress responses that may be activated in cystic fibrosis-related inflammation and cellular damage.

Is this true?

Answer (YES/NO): YES